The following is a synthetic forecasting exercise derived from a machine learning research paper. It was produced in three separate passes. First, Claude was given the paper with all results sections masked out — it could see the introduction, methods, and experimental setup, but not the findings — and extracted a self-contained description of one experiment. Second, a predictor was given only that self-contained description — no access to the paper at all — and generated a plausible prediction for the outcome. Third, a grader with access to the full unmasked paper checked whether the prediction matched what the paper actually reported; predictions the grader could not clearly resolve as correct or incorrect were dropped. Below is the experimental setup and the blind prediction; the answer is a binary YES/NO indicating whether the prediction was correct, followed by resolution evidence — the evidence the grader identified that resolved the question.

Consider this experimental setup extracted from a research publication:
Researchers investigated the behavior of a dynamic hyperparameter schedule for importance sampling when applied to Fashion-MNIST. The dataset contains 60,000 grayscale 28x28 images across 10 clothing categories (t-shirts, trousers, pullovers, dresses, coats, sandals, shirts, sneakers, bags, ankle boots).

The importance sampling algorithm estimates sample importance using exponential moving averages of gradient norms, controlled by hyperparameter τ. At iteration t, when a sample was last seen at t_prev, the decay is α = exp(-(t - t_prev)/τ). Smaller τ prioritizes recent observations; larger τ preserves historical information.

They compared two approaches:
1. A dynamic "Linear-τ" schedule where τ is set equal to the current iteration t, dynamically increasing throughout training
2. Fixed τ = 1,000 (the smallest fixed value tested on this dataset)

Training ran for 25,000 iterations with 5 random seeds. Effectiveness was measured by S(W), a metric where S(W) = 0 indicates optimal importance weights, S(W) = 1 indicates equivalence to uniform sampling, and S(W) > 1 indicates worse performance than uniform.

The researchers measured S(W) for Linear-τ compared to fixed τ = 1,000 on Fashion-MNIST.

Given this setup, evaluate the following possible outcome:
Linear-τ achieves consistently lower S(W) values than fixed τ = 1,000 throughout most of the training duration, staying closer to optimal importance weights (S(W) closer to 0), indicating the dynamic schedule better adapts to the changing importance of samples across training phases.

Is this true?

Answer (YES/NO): NO